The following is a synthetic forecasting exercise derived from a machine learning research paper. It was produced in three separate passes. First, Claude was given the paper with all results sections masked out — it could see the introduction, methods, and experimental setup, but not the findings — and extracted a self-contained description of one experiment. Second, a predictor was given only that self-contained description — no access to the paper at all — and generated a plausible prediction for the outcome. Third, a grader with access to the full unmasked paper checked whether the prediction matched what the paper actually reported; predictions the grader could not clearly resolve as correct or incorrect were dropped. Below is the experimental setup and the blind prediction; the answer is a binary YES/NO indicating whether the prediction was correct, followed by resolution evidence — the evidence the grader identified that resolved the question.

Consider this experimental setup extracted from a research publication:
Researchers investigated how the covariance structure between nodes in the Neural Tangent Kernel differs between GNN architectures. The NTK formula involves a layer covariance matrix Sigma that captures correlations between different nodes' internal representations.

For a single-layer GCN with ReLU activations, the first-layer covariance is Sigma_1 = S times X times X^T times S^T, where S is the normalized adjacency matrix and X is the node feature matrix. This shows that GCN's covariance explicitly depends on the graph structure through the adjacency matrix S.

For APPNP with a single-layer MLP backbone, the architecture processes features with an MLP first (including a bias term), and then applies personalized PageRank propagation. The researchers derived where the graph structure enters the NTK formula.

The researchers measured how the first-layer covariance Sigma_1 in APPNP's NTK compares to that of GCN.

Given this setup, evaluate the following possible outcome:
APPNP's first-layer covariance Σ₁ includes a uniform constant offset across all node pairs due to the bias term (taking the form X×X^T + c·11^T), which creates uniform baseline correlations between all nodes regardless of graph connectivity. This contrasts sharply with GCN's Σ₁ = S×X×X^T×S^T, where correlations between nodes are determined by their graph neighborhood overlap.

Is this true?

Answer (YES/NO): YES